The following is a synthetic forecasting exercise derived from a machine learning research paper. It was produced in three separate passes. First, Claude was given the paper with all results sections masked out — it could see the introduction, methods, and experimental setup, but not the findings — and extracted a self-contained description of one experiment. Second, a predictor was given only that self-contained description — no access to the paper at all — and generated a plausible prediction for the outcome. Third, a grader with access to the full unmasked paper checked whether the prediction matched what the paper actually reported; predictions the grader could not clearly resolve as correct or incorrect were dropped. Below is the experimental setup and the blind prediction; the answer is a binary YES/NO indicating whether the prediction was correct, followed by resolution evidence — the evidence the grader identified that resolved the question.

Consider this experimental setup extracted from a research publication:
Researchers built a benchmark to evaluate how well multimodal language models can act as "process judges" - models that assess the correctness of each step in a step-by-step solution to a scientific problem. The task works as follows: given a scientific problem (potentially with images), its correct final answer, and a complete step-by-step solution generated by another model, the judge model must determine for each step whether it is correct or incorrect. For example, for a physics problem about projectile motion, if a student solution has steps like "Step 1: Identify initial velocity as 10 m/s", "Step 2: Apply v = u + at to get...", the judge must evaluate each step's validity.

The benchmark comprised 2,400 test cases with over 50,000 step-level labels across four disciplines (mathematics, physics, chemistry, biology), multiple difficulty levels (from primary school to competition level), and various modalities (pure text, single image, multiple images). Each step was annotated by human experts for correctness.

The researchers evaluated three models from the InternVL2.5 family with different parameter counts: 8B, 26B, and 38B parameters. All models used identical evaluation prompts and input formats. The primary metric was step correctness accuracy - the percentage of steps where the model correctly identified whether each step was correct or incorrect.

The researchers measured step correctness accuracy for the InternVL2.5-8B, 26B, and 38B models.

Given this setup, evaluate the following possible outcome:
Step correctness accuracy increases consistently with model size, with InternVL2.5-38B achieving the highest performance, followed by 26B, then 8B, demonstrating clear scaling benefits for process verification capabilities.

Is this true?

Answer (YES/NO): YES